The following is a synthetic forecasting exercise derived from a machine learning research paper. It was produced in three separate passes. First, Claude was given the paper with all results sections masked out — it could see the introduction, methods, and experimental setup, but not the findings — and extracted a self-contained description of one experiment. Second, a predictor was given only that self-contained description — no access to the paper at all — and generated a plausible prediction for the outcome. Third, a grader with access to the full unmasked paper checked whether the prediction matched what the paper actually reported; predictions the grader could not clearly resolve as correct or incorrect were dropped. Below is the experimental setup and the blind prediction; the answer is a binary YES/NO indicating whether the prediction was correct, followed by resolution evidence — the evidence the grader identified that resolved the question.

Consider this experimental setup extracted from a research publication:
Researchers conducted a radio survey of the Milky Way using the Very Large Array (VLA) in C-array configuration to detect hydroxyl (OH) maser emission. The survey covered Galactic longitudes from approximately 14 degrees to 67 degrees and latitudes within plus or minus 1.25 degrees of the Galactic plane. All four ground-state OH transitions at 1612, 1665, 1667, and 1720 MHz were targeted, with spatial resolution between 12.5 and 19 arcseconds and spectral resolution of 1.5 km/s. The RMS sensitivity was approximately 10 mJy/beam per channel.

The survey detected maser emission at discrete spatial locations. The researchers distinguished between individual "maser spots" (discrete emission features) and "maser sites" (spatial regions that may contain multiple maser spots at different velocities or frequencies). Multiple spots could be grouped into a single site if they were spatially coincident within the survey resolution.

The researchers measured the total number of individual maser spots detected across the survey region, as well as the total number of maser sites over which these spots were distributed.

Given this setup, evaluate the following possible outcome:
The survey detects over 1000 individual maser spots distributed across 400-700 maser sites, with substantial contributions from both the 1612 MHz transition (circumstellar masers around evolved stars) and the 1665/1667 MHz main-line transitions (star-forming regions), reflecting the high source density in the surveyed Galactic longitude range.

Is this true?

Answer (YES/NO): NO